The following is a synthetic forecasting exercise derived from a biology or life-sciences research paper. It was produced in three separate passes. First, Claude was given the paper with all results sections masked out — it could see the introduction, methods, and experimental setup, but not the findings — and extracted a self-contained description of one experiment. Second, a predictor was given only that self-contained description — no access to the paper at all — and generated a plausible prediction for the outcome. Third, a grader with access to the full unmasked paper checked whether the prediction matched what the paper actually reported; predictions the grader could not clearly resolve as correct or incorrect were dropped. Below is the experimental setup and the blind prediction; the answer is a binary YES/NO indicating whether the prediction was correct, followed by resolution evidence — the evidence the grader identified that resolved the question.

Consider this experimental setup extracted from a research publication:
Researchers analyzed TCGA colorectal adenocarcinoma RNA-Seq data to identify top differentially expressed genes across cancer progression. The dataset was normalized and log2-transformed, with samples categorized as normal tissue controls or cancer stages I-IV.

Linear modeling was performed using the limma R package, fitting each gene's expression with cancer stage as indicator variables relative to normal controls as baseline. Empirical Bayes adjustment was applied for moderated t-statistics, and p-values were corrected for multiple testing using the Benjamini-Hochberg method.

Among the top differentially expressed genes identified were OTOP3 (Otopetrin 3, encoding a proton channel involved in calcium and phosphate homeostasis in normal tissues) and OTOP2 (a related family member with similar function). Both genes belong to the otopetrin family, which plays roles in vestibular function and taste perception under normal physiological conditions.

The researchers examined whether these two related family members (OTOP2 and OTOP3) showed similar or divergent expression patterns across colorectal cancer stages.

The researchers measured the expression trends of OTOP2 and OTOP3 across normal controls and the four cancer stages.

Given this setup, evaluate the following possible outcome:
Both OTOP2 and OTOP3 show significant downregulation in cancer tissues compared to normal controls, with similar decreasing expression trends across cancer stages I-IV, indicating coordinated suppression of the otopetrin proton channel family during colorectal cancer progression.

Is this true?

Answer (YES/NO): YES